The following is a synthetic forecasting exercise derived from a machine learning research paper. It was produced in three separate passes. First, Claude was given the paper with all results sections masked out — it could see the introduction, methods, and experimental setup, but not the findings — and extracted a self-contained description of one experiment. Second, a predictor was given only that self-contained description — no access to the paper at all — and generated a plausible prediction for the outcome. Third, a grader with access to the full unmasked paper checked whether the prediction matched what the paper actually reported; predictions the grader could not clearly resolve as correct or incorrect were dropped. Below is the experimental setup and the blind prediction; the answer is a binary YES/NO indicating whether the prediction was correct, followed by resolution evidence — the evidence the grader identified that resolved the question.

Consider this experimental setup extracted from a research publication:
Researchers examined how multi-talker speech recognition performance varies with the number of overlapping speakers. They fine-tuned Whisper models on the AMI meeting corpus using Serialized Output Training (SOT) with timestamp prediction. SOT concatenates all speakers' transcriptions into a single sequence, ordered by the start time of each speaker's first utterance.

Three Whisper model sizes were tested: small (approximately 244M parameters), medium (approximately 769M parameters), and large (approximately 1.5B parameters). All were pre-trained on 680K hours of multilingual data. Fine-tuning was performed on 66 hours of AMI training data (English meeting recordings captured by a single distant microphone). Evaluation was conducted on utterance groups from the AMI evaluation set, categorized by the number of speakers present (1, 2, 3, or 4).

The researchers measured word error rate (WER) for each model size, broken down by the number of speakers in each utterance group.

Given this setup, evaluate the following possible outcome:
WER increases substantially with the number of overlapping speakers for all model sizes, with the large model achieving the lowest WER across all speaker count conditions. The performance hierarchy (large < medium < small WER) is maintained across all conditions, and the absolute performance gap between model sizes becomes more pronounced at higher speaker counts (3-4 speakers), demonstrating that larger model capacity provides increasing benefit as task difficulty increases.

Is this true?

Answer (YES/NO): YES